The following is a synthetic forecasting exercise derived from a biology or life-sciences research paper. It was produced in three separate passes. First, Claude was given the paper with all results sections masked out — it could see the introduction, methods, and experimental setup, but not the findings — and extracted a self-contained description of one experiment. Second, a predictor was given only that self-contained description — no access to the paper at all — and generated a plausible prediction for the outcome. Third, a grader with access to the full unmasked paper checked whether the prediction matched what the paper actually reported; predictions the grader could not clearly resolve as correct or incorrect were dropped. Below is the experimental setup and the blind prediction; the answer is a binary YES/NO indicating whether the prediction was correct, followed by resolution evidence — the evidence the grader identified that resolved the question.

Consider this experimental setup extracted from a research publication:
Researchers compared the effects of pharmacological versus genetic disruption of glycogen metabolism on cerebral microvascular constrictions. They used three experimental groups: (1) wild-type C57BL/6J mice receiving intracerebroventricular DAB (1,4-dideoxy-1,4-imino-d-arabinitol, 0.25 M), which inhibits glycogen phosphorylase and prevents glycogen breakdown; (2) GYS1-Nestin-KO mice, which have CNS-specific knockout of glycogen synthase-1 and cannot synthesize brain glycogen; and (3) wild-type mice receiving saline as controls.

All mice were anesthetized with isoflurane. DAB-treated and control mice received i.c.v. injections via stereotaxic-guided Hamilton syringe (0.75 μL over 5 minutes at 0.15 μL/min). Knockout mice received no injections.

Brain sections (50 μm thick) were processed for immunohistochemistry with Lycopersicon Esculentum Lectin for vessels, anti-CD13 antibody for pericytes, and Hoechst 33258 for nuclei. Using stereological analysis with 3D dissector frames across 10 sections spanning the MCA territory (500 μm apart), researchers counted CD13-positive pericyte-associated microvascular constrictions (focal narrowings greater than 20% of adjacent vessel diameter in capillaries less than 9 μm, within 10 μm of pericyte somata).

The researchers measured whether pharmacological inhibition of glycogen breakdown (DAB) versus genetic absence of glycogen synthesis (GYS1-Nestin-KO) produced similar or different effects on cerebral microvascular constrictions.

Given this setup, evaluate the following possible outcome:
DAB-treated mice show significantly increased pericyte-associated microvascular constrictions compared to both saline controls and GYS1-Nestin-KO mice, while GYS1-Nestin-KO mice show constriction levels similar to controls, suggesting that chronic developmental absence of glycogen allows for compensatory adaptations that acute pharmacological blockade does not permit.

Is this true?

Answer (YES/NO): NO